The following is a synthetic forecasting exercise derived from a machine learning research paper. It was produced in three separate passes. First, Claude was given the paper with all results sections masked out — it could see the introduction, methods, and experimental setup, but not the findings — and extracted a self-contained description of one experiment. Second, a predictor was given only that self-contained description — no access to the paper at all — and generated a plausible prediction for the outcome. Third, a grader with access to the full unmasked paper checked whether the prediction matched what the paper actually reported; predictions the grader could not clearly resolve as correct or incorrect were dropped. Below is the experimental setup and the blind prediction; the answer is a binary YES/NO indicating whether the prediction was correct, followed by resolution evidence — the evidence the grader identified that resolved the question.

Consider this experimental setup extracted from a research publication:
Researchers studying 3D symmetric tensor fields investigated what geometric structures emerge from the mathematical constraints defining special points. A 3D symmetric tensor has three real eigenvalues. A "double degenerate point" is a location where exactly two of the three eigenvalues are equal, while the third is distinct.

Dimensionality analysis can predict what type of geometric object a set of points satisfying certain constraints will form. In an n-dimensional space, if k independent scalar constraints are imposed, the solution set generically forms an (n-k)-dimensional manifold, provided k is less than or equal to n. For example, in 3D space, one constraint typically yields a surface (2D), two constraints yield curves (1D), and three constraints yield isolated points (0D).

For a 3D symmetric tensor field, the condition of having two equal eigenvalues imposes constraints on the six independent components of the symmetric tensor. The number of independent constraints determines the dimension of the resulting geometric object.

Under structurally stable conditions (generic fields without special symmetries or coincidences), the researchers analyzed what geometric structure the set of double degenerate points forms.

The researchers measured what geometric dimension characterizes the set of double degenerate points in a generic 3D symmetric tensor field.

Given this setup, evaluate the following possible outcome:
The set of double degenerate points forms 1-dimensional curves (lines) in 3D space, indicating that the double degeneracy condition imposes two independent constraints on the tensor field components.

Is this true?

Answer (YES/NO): YES